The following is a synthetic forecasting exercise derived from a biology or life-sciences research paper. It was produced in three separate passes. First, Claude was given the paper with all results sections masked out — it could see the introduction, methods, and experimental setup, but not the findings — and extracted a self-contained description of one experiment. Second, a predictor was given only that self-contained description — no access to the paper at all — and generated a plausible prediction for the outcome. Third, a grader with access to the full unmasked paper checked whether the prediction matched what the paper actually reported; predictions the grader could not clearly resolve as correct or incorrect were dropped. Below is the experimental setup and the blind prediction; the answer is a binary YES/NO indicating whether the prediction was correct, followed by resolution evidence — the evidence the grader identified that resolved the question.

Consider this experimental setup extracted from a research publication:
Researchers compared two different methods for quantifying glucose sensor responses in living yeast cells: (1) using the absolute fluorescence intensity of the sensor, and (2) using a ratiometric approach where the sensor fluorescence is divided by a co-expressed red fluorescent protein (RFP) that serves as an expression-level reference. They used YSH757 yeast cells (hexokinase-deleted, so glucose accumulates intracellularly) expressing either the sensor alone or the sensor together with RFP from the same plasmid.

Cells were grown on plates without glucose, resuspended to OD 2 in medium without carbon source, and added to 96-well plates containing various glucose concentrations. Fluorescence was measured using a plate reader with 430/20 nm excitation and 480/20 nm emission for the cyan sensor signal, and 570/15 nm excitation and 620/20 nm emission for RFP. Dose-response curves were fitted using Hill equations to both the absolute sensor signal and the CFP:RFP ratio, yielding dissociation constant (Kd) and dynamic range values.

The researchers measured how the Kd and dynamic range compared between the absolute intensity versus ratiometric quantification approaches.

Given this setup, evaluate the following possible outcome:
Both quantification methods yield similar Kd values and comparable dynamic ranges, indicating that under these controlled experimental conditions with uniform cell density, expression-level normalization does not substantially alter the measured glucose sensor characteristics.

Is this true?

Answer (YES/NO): NO